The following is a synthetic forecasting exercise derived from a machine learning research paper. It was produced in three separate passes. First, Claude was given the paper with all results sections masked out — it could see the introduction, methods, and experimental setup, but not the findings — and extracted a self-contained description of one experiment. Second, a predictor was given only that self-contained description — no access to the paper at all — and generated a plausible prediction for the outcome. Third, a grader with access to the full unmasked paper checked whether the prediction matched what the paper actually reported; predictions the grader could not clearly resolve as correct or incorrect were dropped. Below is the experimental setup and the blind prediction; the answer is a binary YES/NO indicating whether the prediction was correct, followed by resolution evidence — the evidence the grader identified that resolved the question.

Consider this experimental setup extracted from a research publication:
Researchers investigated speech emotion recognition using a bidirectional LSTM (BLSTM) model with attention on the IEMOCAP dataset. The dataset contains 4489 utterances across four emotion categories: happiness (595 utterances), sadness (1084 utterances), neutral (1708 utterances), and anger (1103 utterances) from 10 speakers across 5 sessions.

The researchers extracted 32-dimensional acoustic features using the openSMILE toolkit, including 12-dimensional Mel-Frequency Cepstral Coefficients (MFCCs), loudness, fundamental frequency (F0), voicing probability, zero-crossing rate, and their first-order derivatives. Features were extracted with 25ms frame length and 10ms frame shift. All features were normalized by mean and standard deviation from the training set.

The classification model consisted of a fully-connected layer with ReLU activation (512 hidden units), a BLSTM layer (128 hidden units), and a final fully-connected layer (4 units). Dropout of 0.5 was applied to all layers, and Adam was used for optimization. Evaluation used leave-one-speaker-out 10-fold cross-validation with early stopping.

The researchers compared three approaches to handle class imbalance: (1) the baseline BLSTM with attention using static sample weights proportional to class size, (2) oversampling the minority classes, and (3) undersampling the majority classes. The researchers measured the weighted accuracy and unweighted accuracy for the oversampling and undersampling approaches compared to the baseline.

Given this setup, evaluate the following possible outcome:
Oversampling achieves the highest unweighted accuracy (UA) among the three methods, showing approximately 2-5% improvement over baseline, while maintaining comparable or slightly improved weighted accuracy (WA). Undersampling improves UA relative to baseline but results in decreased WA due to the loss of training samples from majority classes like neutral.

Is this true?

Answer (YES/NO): NO